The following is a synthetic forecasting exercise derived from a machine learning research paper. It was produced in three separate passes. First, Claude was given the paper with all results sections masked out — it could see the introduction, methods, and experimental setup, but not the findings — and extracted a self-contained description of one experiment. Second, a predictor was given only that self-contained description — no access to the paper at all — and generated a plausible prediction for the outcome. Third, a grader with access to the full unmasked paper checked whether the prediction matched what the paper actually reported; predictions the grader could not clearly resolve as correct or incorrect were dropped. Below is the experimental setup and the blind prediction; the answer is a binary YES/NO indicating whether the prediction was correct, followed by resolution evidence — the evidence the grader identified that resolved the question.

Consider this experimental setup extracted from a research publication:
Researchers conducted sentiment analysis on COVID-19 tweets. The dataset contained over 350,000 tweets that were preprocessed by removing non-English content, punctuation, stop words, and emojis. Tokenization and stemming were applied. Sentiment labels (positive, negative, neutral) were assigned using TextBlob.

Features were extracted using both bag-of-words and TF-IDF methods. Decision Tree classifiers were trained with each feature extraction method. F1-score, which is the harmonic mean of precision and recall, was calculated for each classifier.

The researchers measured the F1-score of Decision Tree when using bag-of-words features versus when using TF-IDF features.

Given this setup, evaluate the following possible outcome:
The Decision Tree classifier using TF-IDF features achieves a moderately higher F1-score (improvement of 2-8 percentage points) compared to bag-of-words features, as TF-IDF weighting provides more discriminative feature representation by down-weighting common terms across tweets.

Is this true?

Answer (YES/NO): NO